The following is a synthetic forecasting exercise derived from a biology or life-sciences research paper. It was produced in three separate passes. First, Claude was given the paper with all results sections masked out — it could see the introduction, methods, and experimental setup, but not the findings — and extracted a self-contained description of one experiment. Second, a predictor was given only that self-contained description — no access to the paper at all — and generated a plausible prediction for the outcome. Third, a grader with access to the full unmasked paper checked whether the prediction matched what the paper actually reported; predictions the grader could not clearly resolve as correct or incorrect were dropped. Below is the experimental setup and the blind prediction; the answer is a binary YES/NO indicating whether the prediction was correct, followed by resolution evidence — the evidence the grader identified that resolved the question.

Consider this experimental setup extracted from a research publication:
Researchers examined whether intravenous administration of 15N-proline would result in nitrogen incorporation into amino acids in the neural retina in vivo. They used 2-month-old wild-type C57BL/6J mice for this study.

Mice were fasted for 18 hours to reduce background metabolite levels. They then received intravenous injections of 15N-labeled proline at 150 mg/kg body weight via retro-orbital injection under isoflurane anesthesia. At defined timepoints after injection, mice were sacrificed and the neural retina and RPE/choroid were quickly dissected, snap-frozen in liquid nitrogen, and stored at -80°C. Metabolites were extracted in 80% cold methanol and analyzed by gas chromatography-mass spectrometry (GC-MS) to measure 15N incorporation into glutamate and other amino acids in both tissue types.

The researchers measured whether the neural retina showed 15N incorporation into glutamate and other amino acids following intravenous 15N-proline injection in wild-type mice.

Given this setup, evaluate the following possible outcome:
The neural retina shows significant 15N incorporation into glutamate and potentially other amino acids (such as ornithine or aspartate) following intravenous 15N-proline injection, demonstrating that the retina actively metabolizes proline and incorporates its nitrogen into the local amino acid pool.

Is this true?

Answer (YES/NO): NO